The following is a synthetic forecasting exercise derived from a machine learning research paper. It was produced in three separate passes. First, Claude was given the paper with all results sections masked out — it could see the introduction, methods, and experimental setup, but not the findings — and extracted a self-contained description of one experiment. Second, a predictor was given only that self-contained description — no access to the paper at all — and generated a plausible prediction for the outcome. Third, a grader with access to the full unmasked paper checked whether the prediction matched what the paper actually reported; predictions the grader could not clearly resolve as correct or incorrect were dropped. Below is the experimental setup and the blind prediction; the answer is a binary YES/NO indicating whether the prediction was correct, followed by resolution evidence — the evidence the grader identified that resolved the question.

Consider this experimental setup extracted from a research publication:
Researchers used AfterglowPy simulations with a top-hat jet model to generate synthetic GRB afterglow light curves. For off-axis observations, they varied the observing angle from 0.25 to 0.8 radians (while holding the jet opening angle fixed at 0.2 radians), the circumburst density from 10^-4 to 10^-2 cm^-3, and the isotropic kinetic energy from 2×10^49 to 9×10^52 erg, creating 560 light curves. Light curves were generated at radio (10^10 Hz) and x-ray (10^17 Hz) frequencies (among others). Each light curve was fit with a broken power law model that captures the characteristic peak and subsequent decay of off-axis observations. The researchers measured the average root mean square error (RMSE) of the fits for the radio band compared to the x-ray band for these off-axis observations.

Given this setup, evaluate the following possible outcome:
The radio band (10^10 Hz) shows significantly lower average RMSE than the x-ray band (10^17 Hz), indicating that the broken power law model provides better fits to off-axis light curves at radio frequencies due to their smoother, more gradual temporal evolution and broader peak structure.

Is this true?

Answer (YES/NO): NO